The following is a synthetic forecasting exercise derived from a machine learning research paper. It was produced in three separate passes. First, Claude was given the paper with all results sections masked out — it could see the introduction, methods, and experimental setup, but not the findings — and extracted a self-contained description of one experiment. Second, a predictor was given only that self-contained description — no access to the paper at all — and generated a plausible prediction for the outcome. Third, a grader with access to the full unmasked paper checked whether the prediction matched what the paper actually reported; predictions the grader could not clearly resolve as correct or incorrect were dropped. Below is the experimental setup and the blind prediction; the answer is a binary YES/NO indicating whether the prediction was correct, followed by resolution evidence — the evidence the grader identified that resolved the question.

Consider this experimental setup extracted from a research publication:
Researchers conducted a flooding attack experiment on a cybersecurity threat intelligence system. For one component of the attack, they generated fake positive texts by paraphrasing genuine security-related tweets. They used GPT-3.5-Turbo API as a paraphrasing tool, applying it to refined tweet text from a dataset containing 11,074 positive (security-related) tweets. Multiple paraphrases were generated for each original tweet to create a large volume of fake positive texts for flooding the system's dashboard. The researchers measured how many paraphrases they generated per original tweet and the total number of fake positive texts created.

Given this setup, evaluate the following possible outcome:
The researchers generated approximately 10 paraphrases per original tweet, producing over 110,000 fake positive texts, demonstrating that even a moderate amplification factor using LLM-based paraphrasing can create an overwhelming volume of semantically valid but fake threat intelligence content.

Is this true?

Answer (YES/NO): YES